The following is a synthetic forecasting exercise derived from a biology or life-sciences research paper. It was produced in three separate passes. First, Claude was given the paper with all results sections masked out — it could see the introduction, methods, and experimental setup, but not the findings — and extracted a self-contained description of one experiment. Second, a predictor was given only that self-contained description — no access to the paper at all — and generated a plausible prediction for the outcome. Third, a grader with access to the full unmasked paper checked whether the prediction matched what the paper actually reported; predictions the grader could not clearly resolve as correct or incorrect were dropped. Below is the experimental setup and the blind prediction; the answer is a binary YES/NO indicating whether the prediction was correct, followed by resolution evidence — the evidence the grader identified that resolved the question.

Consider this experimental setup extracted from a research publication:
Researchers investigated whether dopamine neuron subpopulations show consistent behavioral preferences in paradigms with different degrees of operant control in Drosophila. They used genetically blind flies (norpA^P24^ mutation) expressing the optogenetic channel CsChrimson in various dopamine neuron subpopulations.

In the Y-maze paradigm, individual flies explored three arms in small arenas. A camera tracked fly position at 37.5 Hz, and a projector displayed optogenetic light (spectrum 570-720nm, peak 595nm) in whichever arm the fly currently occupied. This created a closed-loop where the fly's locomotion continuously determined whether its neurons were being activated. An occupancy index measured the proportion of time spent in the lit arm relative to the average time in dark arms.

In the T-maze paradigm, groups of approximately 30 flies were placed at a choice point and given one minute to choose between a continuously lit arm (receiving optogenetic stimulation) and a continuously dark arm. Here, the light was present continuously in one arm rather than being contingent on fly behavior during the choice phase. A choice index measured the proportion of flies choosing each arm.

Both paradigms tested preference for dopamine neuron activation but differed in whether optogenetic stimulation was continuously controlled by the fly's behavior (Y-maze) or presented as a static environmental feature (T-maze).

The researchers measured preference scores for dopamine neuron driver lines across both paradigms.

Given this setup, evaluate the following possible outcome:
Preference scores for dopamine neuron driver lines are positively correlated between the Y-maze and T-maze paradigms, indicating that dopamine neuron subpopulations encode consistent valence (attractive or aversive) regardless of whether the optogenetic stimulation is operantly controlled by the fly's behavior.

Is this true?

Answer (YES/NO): NO